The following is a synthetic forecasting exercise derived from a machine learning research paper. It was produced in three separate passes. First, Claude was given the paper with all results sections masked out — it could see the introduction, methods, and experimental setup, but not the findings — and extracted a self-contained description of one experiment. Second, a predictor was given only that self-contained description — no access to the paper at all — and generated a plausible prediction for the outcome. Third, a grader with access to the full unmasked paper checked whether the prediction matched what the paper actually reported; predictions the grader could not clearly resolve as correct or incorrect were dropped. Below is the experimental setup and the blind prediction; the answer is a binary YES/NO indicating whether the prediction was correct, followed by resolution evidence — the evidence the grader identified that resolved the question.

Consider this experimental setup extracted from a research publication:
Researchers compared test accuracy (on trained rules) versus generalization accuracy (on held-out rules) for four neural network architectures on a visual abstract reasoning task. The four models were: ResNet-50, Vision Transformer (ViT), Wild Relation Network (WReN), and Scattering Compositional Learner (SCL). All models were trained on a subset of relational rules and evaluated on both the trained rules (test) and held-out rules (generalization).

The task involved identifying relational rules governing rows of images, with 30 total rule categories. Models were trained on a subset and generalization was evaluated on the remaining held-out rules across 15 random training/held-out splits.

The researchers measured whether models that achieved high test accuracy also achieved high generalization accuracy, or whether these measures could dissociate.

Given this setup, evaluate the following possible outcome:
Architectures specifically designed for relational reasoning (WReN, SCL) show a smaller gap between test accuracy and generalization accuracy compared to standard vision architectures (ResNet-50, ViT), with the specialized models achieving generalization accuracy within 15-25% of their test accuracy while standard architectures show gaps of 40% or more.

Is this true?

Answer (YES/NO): NO